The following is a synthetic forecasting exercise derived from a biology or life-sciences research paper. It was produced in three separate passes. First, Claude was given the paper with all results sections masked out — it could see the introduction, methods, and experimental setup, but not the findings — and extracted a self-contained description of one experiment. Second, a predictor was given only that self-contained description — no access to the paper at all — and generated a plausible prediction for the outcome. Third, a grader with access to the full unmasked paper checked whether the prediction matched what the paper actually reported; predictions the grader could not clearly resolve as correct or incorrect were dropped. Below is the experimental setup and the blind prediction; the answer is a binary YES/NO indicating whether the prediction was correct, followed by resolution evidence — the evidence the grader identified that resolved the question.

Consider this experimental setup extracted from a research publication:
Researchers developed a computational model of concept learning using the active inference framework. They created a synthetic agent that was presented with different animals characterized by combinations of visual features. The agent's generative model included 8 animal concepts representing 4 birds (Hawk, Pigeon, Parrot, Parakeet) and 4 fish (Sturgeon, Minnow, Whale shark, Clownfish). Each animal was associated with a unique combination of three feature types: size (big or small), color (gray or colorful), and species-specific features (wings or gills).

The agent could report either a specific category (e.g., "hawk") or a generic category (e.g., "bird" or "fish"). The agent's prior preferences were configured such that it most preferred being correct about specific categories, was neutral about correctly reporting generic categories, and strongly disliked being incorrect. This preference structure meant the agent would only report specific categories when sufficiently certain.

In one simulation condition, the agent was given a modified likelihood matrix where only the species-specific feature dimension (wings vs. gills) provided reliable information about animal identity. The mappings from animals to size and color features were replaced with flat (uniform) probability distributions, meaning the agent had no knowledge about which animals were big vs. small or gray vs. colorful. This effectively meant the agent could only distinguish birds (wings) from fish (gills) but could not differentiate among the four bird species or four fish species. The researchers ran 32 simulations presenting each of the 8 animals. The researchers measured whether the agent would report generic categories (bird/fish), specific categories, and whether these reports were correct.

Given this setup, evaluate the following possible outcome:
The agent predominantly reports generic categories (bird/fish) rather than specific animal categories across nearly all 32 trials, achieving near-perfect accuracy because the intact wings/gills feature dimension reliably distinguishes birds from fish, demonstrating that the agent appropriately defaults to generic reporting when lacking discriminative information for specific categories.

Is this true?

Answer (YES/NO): YES